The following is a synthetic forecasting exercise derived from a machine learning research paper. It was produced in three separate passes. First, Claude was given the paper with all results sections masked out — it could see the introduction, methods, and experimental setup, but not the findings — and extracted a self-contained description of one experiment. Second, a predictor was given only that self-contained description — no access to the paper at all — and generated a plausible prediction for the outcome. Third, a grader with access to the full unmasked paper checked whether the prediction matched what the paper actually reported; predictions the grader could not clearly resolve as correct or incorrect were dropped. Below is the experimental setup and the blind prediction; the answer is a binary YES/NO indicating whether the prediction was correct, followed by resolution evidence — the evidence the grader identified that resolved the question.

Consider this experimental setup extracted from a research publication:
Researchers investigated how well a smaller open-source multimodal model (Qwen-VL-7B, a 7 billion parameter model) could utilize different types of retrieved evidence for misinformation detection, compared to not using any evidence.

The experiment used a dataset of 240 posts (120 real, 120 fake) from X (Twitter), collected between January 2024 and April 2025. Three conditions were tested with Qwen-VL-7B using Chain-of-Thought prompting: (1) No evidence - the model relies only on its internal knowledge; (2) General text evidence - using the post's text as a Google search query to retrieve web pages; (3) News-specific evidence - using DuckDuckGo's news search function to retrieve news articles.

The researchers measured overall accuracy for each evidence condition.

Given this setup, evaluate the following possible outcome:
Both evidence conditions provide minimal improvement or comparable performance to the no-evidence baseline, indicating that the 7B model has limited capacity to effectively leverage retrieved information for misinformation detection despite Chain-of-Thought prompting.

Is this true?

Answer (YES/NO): NO